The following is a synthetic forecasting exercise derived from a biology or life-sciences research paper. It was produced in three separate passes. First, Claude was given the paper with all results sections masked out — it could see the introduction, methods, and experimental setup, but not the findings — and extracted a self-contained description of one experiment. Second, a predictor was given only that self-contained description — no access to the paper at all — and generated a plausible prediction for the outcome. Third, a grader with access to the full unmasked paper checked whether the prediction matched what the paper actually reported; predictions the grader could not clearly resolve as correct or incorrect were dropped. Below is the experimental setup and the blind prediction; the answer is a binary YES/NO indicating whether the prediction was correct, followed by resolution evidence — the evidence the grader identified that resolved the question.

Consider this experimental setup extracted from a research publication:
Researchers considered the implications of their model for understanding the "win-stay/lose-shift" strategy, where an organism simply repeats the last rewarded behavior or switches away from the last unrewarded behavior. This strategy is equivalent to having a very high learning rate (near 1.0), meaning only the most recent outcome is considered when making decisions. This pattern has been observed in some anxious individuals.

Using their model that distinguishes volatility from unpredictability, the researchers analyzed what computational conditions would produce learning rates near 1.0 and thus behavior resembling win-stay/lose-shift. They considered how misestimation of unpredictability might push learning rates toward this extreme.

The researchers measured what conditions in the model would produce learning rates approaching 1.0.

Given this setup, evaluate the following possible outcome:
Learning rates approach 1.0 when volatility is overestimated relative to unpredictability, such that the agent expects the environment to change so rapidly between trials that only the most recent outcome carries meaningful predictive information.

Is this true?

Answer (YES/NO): YES